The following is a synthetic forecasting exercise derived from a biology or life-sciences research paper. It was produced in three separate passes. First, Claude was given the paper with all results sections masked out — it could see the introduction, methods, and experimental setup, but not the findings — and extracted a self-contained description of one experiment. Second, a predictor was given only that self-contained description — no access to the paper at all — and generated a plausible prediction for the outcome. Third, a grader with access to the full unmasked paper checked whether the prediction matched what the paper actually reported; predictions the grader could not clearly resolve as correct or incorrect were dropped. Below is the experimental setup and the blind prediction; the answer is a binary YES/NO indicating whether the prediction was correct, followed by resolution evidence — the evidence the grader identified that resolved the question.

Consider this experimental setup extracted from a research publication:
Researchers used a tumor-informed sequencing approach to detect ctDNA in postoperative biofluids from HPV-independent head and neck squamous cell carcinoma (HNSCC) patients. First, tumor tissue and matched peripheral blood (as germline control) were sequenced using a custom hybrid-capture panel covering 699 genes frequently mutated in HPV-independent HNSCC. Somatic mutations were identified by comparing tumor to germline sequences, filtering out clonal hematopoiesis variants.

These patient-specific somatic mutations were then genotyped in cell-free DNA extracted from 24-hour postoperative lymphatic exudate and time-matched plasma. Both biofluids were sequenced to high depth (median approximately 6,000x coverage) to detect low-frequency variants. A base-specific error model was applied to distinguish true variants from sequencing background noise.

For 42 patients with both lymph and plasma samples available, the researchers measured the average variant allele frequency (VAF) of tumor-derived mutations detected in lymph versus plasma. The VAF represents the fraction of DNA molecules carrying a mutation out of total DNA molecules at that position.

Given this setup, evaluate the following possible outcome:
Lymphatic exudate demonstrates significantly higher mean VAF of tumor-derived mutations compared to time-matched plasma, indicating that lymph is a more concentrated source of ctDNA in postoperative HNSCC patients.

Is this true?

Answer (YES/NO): YES